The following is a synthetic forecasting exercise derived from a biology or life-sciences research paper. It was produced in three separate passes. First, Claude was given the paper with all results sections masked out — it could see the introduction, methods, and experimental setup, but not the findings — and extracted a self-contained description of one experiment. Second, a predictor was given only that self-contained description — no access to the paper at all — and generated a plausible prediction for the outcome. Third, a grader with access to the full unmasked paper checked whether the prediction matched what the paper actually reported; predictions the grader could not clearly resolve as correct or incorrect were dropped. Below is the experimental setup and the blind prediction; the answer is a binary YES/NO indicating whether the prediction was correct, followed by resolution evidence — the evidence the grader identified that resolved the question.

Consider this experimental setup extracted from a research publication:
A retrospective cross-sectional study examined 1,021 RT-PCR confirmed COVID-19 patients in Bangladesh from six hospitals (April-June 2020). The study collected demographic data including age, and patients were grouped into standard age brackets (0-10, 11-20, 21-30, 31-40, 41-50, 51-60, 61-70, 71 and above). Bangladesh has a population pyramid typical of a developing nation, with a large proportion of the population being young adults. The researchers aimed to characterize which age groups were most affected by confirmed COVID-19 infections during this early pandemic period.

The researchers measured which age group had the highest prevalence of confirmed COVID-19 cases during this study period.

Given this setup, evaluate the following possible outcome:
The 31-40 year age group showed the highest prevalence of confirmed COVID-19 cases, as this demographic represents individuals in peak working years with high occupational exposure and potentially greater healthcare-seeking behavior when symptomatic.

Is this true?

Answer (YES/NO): YES